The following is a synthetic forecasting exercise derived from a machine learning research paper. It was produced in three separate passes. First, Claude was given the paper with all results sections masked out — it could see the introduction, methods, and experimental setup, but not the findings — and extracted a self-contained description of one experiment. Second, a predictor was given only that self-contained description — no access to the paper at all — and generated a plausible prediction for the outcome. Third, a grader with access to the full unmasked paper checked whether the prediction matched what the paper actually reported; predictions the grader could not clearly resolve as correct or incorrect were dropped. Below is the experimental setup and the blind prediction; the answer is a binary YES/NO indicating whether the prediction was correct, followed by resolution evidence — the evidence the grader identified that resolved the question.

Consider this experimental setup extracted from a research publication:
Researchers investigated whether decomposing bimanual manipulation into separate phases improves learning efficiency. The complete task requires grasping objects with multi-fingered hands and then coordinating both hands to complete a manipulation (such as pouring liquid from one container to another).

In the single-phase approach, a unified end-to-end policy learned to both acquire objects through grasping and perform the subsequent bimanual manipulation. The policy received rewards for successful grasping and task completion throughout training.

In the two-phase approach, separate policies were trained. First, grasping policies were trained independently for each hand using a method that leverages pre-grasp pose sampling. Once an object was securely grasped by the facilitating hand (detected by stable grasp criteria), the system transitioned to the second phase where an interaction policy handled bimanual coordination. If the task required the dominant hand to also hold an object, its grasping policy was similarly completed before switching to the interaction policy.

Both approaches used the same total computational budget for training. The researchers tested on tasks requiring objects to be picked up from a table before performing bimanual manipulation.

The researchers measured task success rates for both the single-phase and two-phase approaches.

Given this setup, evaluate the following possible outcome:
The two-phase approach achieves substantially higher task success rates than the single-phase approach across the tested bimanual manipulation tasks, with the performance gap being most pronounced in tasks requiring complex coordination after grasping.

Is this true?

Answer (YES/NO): YES